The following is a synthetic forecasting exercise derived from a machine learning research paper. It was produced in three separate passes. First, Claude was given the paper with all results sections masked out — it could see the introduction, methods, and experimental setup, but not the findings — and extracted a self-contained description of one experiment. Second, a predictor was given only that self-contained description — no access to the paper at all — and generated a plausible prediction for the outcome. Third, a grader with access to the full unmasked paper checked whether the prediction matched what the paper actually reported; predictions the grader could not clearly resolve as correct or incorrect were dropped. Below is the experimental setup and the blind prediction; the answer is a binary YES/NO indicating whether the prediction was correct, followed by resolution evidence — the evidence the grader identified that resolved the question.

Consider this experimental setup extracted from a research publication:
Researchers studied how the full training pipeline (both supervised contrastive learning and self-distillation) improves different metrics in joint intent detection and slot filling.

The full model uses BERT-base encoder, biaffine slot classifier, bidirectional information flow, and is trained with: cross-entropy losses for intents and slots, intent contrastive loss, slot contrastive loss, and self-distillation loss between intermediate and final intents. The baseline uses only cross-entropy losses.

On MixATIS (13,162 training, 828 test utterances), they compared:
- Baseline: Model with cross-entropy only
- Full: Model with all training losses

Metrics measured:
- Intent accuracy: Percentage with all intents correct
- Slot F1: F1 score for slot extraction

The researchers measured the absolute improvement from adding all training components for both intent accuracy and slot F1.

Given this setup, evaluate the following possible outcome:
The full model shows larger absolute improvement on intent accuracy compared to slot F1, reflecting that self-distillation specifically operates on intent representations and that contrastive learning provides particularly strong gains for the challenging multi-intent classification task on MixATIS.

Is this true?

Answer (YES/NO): YES